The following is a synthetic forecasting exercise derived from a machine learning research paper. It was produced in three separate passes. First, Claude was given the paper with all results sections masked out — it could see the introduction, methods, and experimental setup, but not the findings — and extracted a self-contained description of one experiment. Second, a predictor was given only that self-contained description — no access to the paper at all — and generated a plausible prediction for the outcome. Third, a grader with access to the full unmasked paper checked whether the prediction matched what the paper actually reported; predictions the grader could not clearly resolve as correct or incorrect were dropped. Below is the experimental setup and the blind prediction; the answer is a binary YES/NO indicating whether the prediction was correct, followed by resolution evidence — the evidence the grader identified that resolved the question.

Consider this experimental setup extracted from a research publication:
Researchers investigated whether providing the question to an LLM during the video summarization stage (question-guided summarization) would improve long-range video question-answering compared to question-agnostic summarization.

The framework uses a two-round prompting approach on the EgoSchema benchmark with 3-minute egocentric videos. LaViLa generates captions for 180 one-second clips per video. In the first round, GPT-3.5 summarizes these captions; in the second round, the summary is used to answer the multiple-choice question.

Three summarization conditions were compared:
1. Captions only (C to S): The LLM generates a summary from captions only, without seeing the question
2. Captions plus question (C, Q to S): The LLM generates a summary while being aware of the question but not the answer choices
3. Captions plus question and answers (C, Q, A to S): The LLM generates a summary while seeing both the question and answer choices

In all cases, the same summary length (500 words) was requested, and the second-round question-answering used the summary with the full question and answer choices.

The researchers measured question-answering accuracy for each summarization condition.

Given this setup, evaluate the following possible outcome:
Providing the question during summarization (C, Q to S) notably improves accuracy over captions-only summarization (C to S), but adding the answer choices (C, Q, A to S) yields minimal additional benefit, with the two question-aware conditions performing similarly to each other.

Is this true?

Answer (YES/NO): NO